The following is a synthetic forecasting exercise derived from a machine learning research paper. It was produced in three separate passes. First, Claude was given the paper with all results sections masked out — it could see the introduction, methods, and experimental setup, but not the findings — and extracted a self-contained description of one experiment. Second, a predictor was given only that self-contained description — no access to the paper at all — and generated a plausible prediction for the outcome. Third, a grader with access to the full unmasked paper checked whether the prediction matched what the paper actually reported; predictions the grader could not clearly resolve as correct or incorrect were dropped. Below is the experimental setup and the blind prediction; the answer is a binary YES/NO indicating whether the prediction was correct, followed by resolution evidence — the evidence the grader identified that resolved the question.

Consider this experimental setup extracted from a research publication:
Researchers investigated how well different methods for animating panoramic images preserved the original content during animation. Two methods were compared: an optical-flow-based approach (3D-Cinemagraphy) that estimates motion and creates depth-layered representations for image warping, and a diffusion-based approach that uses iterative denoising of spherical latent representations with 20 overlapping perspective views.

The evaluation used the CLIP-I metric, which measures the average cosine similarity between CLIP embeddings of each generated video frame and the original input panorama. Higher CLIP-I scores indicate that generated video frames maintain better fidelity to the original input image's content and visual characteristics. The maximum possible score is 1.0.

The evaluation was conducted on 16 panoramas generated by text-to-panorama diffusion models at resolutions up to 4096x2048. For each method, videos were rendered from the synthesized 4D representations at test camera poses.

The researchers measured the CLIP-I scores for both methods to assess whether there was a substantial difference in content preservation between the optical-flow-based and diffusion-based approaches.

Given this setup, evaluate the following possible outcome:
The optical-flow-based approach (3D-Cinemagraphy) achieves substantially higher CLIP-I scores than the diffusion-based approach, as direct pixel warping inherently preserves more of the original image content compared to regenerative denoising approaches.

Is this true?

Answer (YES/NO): NO